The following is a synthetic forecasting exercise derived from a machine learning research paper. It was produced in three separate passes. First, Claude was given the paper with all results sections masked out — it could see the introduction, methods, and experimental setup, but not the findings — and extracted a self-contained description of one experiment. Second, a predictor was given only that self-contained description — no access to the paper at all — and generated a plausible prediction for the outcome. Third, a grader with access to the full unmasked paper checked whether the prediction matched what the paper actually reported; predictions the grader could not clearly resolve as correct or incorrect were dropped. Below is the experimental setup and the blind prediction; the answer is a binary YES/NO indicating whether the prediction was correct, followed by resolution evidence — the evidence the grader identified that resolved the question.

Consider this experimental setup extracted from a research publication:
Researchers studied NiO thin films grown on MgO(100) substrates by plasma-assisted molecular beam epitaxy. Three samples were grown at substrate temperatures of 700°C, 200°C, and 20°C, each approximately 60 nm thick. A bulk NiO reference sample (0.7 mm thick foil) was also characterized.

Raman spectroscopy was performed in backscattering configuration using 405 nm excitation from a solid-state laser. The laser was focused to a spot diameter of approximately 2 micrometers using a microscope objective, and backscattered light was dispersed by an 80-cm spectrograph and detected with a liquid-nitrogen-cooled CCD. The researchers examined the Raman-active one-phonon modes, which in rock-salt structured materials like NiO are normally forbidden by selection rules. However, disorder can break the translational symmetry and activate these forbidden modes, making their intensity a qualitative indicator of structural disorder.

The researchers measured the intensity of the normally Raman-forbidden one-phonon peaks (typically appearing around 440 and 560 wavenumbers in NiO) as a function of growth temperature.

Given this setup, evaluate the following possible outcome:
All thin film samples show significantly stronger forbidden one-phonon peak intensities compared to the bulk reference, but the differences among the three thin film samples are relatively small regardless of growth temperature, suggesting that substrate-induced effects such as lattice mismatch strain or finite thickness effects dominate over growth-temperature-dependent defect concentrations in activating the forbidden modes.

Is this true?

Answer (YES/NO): NO